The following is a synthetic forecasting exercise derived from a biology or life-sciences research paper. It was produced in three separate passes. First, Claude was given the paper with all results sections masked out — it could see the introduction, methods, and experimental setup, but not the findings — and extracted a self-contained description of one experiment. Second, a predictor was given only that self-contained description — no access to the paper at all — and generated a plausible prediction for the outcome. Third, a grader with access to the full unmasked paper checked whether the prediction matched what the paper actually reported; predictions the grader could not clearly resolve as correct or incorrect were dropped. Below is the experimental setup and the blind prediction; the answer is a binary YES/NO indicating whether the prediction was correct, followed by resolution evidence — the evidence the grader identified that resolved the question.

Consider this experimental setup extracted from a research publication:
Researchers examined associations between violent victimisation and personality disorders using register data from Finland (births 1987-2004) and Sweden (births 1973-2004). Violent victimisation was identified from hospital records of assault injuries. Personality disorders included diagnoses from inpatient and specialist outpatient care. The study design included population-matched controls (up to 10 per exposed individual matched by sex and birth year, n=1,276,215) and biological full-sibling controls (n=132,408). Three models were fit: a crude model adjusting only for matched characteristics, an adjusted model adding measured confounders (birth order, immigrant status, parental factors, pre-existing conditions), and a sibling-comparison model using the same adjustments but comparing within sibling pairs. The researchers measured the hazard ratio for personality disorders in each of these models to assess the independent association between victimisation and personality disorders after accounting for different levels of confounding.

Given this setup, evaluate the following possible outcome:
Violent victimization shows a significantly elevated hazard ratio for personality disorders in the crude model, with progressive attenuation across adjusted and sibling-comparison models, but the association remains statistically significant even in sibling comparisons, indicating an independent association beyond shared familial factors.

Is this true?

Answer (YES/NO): YES